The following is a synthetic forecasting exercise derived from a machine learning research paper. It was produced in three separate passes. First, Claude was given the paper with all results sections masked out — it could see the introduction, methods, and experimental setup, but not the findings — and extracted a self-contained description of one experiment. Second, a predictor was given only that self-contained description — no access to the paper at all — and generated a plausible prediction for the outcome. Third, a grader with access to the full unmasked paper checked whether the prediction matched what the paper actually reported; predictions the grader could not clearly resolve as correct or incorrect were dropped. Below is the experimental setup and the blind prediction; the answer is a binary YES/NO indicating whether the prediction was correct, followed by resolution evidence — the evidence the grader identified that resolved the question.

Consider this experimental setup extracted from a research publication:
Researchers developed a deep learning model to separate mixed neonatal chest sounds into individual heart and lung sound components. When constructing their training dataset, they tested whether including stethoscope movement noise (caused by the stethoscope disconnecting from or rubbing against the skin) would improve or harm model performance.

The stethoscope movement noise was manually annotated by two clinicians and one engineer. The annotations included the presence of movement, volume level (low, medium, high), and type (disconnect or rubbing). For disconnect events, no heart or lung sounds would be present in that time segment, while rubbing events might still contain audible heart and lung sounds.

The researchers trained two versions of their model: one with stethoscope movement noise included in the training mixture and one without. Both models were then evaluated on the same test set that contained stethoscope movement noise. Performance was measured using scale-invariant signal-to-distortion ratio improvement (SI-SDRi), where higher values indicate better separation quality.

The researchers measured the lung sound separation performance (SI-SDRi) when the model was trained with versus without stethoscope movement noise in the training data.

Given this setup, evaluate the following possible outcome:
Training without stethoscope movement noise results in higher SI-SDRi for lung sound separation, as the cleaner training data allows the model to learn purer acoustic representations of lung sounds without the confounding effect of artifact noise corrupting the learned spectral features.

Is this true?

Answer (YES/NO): YES